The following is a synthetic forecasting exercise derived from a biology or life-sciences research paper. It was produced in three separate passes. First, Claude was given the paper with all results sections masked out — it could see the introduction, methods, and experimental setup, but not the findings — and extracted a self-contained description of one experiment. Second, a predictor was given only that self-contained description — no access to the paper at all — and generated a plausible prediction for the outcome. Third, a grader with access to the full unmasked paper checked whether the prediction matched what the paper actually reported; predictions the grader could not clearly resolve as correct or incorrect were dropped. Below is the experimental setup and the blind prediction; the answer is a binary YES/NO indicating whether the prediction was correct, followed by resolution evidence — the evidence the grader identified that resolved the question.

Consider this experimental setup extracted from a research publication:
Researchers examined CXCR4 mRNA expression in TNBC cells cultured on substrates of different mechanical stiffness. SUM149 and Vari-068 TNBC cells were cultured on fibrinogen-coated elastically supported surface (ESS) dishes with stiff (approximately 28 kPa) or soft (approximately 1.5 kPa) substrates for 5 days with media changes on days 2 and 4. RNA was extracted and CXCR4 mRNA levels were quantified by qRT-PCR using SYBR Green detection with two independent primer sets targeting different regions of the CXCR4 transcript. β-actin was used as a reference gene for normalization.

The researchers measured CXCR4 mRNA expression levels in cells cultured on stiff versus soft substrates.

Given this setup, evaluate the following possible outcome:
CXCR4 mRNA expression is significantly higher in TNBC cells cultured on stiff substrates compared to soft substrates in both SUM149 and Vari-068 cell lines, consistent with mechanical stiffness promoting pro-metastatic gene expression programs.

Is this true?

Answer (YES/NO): YES